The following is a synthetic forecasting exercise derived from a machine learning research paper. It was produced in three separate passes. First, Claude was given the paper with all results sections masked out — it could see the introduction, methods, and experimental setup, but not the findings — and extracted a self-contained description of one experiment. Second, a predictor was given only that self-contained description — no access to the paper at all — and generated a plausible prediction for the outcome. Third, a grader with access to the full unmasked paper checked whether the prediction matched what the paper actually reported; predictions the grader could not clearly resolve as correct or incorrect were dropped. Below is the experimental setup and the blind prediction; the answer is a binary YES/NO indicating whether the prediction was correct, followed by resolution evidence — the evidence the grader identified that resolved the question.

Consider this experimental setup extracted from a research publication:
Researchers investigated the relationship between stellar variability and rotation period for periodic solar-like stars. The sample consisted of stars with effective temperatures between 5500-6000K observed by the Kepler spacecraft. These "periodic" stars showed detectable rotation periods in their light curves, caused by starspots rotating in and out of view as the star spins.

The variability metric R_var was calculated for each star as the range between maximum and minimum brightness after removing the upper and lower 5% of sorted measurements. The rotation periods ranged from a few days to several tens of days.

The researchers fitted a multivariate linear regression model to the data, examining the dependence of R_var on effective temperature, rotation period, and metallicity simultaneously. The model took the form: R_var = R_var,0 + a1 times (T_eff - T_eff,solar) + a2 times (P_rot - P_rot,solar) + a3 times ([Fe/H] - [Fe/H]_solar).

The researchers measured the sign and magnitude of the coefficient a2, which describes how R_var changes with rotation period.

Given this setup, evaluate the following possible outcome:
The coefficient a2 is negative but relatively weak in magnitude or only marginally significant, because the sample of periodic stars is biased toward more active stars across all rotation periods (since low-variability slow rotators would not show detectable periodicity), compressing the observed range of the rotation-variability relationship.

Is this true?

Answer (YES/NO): YES